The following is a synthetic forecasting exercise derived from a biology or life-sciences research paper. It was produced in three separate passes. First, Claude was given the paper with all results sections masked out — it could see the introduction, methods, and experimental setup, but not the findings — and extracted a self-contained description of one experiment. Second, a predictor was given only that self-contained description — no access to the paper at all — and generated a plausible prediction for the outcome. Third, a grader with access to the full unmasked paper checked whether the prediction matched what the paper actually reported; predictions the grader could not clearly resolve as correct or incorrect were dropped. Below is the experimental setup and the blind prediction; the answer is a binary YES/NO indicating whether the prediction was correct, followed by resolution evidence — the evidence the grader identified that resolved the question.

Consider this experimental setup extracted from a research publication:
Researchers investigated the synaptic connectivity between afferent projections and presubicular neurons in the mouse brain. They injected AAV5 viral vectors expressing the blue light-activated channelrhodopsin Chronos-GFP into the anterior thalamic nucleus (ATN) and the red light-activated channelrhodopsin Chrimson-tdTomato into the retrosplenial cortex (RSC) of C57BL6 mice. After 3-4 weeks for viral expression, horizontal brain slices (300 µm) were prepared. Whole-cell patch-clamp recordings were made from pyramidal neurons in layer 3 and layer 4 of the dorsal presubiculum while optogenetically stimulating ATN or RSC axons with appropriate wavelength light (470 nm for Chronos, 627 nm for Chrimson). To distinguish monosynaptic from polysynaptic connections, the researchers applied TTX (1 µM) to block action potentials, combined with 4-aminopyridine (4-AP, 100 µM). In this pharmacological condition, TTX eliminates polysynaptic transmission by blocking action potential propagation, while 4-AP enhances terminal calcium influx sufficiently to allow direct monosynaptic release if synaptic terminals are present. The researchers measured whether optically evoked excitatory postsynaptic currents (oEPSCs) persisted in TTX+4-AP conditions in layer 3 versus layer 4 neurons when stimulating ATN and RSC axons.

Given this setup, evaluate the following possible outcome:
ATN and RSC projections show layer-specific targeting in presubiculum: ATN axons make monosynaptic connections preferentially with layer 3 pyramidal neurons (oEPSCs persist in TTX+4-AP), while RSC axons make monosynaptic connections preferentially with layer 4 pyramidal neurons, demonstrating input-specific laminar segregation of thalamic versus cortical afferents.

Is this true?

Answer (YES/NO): NO